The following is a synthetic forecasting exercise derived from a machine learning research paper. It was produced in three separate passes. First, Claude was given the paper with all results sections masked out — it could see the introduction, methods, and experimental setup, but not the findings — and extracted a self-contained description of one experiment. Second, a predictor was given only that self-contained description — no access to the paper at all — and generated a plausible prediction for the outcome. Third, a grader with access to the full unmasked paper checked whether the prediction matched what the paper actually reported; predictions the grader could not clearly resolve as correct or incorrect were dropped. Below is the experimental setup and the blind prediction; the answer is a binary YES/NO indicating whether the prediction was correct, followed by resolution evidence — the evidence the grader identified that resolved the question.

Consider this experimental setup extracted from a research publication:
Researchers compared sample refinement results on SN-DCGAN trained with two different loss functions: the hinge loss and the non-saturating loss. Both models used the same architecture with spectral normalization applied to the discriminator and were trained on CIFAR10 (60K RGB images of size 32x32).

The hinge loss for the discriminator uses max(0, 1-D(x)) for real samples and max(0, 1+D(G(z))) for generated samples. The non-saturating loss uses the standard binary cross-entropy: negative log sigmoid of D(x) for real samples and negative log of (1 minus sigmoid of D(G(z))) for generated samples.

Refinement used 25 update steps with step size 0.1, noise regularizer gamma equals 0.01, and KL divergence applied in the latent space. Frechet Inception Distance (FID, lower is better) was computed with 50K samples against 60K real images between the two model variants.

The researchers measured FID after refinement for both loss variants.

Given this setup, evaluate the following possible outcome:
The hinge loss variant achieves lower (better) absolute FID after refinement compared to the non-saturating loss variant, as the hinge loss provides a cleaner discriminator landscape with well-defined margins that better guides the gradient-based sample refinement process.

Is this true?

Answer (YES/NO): NO